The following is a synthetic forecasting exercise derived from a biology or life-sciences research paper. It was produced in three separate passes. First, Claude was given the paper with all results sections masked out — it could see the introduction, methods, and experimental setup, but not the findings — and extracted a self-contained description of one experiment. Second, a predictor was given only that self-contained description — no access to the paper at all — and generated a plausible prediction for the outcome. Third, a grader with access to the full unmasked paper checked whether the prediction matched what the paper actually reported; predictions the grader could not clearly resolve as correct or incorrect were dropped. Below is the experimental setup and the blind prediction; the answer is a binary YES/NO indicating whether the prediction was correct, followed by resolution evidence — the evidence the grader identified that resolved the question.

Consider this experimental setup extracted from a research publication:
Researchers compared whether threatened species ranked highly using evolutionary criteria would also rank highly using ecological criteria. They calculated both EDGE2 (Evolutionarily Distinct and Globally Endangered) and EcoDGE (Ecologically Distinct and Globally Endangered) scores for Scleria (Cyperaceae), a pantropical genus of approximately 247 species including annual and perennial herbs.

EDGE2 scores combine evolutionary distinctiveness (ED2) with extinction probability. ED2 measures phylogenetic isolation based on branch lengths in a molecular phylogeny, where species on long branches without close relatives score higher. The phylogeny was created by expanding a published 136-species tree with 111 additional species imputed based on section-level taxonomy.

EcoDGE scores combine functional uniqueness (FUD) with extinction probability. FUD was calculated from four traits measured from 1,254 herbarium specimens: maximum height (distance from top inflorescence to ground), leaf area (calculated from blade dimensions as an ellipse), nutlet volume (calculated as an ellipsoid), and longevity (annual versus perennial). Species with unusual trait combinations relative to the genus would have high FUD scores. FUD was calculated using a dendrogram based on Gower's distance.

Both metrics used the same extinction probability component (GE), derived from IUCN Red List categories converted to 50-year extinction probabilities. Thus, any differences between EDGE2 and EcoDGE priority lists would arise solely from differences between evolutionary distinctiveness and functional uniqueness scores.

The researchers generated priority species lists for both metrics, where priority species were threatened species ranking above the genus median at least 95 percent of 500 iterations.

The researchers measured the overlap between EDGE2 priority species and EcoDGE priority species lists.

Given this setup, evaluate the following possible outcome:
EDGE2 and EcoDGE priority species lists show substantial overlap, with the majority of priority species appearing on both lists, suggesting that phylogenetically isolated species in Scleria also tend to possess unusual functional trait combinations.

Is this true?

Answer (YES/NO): NO